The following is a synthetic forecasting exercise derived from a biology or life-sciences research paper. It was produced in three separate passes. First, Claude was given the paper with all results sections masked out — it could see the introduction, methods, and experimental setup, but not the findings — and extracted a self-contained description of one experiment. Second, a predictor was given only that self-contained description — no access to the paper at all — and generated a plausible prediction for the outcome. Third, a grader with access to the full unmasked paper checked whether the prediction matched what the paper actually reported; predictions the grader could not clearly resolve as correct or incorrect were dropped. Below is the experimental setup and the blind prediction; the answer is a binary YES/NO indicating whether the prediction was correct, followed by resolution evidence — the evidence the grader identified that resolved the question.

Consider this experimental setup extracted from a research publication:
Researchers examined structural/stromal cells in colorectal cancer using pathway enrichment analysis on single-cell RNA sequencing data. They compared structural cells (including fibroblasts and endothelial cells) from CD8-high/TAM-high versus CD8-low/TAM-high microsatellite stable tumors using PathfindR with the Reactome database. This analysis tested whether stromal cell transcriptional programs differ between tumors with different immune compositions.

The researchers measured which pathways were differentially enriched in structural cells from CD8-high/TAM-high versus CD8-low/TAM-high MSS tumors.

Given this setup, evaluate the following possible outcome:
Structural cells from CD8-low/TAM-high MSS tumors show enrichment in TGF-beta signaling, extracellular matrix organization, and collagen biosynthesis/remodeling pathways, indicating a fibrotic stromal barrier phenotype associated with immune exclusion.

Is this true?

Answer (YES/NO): NO